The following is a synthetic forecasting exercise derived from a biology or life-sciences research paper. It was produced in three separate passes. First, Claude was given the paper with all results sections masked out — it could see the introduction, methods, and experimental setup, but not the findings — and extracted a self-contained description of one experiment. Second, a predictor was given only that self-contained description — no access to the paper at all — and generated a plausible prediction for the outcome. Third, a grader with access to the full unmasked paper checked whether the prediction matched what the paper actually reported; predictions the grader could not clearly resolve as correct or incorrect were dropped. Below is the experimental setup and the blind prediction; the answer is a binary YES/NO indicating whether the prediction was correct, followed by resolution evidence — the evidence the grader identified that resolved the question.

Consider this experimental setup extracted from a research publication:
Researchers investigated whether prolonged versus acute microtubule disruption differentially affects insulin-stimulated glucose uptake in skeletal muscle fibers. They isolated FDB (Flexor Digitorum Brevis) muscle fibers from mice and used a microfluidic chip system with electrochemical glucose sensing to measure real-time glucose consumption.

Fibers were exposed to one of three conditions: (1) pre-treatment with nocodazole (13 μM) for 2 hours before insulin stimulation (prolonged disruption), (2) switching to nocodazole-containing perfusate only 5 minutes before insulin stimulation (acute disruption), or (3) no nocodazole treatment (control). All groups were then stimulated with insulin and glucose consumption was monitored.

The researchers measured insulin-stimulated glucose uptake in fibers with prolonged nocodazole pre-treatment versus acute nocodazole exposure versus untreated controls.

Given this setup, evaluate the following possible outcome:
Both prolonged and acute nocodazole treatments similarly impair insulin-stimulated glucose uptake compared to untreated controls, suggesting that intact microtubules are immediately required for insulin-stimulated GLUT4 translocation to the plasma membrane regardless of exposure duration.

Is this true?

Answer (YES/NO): NO